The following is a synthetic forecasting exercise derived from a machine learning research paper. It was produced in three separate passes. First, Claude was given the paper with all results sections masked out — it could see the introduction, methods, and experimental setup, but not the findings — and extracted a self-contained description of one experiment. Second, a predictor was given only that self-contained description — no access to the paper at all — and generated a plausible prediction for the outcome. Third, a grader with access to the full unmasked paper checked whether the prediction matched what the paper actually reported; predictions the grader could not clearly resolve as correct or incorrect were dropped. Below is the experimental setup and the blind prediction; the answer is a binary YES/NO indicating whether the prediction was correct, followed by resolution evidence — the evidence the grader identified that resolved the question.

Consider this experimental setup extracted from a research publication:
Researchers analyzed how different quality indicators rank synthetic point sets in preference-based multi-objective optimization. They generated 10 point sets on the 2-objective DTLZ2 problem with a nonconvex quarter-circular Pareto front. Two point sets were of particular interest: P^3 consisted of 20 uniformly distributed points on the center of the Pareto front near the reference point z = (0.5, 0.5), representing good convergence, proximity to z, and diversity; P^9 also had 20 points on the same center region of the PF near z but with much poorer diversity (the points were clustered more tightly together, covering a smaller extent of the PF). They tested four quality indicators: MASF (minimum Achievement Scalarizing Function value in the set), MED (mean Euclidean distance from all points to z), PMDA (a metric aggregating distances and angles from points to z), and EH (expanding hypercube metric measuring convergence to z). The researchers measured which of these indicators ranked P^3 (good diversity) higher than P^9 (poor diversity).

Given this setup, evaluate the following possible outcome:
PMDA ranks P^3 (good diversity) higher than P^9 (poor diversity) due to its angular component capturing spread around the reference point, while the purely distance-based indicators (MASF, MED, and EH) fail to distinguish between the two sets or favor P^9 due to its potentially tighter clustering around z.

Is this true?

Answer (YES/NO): NO